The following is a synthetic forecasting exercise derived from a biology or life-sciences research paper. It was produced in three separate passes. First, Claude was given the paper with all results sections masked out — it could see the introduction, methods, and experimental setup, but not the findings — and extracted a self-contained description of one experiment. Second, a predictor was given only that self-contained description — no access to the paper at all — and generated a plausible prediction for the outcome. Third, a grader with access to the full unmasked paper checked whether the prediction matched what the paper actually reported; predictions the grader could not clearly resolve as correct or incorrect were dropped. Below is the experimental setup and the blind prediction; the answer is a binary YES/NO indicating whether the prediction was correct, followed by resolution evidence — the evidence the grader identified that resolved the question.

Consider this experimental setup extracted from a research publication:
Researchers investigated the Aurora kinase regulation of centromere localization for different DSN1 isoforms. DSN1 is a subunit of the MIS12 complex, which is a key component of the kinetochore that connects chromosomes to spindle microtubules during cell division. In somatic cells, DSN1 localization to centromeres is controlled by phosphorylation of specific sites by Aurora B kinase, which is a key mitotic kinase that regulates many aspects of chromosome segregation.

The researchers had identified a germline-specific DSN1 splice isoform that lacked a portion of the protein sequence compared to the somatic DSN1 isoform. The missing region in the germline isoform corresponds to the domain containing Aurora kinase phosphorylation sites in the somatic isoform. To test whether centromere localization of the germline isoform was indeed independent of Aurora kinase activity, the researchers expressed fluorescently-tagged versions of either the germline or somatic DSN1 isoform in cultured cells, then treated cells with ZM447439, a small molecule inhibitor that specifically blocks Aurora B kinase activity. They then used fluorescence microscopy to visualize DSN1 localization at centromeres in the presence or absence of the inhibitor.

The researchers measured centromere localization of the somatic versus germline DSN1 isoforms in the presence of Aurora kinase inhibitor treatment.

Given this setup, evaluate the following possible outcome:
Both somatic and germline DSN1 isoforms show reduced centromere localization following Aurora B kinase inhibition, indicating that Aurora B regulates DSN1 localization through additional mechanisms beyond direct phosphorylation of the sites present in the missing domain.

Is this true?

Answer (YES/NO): NO